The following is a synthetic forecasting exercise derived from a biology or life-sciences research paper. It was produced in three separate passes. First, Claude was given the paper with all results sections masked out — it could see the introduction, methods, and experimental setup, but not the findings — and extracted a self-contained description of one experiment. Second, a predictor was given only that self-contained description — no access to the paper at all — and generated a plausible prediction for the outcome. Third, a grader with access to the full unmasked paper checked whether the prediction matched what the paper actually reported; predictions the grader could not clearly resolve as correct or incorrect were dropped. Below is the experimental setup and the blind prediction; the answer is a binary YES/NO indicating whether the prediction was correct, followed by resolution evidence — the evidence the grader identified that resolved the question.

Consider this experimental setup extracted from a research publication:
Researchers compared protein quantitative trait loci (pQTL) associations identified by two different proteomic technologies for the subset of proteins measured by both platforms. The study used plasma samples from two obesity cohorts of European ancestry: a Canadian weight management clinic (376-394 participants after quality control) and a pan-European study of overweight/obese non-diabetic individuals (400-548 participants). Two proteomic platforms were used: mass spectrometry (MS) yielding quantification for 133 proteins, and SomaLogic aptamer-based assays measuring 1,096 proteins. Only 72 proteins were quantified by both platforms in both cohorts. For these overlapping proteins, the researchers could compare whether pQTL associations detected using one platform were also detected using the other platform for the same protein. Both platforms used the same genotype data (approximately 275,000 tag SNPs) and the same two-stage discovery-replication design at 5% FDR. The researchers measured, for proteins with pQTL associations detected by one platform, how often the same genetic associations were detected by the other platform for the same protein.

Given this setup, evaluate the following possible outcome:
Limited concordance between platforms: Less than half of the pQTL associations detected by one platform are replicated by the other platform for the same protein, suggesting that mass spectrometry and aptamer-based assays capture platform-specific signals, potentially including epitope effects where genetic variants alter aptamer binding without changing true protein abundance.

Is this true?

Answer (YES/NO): NO